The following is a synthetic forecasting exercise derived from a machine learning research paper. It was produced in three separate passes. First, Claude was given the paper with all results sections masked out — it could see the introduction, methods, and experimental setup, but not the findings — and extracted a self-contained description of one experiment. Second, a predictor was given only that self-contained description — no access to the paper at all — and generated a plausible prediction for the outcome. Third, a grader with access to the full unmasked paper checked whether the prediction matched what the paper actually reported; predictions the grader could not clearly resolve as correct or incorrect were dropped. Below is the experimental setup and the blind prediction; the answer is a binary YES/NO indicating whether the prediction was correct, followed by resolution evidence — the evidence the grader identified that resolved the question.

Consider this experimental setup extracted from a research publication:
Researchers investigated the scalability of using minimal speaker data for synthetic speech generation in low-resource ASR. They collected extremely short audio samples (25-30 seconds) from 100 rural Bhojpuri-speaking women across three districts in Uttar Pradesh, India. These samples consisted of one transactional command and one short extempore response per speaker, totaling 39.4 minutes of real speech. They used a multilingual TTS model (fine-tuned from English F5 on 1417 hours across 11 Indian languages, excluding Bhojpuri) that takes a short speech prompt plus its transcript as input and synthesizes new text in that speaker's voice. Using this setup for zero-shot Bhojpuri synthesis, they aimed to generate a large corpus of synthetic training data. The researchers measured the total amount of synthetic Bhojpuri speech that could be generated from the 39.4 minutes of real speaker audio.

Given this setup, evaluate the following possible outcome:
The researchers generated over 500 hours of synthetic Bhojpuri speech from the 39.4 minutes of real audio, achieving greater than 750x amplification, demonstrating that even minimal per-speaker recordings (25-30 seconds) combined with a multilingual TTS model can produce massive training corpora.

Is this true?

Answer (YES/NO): NO